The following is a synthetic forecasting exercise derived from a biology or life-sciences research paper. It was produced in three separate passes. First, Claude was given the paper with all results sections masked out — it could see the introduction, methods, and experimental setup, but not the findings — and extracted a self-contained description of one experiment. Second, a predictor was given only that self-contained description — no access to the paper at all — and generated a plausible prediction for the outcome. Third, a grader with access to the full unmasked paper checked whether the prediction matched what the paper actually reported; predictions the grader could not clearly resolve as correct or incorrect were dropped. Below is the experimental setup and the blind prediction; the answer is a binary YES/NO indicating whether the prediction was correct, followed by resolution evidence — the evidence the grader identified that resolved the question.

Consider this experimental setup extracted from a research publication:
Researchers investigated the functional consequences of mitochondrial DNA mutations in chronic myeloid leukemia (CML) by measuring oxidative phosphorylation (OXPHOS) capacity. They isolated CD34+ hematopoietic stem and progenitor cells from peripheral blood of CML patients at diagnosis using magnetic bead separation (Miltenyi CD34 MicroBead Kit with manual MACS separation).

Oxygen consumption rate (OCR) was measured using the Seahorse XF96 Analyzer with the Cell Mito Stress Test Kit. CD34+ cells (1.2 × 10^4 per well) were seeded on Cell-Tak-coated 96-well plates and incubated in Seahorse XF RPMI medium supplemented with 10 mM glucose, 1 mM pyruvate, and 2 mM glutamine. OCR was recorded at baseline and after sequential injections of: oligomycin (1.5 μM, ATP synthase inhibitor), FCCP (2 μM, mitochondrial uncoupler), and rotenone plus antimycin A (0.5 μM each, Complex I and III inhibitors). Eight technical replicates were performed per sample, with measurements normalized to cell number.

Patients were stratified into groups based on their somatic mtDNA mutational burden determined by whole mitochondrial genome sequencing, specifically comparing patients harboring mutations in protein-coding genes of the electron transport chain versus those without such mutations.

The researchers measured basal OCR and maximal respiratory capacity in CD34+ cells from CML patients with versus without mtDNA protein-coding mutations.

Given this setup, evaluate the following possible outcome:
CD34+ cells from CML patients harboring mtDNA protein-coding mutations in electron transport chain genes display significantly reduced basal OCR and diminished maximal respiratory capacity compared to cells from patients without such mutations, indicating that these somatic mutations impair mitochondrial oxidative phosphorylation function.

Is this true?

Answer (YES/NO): NO